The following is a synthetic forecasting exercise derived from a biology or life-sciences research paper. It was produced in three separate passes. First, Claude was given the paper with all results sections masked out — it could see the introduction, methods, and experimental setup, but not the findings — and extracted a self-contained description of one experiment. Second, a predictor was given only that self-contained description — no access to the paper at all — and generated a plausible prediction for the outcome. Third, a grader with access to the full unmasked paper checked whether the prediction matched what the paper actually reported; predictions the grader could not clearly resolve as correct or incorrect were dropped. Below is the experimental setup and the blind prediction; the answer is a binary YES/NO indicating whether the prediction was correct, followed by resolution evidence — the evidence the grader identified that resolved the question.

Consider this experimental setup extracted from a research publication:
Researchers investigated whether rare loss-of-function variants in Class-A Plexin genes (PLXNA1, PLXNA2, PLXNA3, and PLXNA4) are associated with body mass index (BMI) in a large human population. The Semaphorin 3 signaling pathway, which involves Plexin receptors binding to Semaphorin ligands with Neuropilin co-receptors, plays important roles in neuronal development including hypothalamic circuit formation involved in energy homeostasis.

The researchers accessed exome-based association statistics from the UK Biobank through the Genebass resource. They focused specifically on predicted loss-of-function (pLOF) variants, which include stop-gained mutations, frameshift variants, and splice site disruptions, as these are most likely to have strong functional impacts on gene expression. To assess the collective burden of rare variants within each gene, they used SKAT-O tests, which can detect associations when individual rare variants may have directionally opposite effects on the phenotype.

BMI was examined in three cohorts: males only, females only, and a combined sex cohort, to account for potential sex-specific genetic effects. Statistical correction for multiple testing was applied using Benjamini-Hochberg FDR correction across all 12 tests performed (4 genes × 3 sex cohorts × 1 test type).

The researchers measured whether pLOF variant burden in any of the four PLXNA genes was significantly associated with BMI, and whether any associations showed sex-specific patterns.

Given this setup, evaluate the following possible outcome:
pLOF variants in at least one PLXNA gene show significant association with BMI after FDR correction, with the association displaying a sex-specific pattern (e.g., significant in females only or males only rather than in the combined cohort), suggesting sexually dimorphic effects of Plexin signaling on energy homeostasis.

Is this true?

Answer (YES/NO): YES